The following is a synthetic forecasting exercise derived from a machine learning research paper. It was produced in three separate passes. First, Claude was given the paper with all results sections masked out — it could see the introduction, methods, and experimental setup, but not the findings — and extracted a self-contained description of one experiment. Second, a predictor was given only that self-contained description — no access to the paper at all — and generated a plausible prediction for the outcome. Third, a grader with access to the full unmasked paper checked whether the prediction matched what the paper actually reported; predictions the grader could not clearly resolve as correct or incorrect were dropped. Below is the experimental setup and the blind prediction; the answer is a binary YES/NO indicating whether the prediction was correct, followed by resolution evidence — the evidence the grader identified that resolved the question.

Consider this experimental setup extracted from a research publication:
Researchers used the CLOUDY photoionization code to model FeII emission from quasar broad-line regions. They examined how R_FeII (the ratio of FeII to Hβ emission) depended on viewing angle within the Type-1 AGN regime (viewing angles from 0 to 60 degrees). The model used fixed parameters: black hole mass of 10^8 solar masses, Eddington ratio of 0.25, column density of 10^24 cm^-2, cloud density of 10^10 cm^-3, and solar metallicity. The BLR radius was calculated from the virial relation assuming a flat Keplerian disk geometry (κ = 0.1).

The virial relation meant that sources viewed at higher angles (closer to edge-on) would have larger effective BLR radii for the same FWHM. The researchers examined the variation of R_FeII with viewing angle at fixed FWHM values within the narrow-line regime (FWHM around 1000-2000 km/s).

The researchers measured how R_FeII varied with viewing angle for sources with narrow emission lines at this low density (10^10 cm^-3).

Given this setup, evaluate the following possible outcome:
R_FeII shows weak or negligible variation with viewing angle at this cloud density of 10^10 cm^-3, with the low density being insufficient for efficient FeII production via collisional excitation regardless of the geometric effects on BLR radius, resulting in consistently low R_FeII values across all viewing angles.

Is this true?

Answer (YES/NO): NO